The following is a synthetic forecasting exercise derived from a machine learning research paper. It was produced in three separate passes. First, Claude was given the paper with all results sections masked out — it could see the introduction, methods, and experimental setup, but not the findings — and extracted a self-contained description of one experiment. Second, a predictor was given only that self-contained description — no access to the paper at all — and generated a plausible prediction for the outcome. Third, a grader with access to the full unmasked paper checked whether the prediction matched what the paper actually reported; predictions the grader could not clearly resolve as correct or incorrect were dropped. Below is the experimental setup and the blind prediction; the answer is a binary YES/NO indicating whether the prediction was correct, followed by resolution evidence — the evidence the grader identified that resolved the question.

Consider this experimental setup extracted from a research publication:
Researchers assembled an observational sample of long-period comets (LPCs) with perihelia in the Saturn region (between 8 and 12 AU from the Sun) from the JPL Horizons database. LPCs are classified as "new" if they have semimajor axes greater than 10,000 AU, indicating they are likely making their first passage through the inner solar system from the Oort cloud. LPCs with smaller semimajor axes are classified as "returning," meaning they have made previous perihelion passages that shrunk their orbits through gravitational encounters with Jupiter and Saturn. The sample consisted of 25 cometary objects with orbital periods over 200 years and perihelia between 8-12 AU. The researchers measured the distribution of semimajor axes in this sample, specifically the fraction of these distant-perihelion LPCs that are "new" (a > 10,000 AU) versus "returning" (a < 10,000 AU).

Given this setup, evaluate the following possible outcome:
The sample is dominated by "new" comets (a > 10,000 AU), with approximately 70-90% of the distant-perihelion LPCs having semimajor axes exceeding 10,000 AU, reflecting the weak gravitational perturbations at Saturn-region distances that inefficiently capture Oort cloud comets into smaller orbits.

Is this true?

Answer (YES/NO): YES